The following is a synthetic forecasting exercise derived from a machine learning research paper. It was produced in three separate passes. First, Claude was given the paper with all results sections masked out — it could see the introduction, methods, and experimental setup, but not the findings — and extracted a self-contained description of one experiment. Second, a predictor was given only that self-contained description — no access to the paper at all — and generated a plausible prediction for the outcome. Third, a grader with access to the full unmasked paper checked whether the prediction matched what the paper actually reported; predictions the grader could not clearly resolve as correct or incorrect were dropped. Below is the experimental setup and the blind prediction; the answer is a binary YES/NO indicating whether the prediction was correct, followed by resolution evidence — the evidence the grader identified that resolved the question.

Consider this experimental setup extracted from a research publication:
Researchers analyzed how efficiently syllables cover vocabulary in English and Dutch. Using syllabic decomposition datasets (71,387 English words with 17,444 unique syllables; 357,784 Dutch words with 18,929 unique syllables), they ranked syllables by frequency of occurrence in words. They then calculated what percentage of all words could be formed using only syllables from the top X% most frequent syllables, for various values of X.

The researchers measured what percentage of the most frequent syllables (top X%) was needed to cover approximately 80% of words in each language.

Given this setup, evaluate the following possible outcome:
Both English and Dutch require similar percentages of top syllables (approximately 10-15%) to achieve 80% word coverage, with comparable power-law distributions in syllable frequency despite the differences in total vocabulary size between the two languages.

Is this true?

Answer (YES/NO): NO